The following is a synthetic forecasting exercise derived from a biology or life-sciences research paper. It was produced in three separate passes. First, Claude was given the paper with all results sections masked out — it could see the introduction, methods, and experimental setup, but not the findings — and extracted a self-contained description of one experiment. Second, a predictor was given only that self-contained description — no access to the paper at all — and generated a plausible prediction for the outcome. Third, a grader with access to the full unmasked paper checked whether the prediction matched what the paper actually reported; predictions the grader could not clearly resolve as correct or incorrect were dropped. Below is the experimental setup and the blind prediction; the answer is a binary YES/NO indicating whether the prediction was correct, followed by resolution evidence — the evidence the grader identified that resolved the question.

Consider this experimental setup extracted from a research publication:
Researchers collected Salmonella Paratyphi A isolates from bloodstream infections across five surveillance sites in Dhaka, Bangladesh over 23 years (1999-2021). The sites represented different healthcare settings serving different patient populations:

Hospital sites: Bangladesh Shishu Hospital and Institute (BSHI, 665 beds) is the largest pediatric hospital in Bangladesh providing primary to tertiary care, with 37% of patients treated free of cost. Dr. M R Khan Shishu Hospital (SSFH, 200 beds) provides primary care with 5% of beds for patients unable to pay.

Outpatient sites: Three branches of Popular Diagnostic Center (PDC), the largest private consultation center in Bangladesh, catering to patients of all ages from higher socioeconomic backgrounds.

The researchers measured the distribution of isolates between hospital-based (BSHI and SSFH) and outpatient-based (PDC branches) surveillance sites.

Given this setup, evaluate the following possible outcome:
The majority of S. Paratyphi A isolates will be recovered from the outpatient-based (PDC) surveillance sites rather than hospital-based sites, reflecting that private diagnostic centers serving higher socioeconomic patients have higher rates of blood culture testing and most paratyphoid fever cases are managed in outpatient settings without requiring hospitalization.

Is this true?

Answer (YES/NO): YES